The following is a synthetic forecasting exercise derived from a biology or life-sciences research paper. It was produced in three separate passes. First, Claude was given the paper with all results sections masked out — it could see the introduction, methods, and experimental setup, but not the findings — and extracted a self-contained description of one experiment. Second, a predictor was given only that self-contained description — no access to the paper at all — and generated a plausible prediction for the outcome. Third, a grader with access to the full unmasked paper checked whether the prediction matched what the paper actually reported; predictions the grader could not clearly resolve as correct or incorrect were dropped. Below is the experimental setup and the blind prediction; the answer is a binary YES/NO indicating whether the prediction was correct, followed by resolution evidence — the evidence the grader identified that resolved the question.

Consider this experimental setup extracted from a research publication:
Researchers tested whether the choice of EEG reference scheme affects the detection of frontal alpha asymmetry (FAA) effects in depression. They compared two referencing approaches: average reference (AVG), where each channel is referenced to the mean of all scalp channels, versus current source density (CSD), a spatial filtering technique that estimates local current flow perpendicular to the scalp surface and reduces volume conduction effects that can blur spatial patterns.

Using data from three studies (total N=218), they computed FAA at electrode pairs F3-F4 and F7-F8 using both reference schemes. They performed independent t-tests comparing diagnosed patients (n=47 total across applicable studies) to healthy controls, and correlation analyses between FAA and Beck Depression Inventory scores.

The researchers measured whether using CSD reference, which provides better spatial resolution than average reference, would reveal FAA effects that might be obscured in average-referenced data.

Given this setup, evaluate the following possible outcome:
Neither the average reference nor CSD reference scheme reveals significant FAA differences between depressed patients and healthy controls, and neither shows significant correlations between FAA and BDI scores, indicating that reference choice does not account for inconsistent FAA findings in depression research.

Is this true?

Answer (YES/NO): NO